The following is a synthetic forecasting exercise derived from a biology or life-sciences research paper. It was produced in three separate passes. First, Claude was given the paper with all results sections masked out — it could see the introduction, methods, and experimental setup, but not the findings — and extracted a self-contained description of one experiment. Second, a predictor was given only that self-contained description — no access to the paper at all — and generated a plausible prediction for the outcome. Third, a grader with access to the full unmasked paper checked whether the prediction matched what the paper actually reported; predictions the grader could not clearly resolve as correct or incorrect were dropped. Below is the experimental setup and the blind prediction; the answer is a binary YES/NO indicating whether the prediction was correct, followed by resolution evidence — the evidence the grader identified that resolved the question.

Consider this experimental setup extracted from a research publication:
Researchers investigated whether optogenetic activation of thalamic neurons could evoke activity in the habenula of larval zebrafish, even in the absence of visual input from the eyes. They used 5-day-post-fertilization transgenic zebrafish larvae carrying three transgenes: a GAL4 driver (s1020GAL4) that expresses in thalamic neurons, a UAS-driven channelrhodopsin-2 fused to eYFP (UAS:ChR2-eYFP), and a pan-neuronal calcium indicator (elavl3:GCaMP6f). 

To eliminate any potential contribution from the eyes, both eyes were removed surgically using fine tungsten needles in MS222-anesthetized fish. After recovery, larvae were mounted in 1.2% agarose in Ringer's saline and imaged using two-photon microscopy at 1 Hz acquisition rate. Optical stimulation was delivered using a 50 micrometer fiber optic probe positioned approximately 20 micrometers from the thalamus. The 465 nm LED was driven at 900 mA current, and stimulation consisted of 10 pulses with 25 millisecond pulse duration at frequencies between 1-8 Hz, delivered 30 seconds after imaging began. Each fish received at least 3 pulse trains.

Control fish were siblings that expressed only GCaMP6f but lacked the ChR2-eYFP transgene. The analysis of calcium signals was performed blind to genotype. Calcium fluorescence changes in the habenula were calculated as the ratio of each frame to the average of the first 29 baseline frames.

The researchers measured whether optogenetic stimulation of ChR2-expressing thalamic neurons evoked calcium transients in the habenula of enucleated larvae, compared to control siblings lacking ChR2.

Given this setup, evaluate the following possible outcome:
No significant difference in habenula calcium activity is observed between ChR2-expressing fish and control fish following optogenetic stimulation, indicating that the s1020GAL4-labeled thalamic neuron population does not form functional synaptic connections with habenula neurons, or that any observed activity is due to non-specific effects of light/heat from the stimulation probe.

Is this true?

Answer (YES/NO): NO